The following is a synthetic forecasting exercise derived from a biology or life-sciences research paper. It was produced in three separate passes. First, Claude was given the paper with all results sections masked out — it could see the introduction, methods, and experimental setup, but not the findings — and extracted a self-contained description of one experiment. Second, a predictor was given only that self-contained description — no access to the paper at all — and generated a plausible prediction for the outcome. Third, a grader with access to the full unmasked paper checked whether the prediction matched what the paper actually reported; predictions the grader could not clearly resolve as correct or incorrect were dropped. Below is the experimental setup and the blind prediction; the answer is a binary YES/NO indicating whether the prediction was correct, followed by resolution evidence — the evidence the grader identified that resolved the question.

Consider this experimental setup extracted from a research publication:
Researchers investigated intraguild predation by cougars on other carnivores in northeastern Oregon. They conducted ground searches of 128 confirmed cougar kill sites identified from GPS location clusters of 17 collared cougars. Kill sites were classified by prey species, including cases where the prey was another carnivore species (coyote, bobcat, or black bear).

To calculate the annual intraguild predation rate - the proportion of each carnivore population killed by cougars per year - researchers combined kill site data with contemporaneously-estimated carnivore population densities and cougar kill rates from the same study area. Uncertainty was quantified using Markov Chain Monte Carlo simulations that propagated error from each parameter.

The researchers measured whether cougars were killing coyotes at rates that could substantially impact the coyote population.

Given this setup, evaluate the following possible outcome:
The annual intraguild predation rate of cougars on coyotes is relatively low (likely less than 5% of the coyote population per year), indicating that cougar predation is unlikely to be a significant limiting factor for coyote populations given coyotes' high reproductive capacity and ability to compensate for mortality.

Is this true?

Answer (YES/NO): NO